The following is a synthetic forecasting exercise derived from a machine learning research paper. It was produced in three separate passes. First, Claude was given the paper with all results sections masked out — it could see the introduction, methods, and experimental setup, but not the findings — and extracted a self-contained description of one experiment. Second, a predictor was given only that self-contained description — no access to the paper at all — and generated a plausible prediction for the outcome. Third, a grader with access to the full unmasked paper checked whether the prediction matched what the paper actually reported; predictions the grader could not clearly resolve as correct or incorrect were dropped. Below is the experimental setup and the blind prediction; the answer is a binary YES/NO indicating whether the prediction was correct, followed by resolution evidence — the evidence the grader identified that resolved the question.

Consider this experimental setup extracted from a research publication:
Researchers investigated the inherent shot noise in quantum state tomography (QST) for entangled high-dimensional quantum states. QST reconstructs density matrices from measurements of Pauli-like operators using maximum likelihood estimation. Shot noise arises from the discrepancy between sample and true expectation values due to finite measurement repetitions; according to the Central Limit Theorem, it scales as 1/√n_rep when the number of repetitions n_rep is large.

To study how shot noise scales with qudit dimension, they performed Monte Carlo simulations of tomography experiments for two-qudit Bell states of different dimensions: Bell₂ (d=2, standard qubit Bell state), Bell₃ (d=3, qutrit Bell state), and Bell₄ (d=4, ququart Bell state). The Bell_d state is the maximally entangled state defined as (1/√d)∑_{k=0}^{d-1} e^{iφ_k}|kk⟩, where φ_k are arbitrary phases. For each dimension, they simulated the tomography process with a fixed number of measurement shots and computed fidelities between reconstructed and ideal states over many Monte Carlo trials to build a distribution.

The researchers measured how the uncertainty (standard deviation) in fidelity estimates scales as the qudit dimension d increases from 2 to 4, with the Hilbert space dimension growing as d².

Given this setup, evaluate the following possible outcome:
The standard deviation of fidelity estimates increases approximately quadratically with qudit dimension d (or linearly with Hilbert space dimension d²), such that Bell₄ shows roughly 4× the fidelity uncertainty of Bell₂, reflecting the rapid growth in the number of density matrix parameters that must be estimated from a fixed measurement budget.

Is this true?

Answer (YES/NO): NO